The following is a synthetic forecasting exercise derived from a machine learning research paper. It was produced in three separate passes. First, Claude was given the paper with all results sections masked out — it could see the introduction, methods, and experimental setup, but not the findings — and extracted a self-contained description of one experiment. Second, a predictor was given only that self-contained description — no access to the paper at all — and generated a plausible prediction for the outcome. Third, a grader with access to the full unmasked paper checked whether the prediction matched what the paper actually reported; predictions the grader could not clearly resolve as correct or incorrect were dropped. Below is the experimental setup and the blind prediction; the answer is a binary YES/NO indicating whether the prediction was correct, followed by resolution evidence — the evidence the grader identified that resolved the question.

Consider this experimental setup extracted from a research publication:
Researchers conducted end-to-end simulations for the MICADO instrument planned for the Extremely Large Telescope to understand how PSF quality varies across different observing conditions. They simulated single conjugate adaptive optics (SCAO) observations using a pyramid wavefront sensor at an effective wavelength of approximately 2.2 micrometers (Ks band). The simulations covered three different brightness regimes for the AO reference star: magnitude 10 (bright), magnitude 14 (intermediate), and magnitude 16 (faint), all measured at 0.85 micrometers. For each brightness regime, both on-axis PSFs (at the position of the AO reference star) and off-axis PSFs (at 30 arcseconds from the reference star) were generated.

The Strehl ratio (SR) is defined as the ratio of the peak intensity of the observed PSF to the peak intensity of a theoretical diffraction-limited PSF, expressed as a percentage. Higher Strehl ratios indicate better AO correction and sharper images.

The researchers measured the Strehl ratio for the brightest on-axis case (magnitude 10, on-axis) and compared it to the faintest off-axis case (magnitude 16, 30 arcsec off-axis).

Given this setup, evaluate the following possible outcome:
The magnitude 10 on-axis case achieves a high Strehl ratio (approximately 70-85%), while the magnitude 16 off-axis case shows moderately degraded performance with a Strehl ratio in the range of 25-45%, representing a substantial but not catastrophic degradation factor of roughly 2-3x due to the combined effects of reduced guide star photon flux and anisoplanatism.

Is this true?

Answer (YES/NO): NO